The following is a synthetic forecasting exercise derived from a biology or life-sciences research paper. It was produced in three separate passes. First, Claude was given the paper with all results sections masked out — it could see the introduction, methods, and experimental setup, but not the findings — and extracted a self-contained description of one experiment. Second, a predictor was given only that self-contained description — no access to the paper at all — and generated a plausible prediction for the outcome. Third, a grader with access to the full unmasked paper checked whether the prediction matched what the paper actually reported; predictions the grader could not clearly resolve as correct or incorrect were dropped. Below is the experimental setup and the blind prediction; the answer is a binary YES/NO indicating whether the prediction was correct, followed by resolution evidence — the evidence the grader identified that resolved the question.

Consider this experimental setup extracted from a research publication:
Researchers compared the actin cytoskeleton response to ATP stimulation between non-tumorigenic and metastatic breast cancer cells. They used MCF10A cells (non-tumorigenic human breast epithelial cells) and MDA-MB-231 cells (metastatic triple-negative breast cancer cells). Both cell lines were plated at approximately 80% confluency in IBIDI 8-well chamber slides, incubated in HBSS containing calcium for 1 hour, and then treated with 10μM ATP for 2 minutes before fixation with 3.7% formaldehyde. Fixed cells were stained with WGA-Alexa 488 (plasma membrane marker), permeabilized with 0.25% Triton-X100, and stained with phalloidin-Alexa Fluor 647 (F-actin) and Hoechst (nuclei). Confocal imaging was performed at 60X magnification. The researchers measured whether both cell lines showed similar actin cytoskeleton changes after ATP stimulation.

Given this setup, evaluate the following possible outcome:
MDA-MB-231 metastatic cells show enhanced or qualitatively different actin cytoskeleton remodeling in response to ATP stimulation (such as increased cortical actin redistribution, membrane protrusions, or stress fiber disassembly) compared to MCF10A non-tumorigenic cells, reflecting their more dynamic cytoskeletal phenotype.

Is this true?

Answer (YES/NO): NO